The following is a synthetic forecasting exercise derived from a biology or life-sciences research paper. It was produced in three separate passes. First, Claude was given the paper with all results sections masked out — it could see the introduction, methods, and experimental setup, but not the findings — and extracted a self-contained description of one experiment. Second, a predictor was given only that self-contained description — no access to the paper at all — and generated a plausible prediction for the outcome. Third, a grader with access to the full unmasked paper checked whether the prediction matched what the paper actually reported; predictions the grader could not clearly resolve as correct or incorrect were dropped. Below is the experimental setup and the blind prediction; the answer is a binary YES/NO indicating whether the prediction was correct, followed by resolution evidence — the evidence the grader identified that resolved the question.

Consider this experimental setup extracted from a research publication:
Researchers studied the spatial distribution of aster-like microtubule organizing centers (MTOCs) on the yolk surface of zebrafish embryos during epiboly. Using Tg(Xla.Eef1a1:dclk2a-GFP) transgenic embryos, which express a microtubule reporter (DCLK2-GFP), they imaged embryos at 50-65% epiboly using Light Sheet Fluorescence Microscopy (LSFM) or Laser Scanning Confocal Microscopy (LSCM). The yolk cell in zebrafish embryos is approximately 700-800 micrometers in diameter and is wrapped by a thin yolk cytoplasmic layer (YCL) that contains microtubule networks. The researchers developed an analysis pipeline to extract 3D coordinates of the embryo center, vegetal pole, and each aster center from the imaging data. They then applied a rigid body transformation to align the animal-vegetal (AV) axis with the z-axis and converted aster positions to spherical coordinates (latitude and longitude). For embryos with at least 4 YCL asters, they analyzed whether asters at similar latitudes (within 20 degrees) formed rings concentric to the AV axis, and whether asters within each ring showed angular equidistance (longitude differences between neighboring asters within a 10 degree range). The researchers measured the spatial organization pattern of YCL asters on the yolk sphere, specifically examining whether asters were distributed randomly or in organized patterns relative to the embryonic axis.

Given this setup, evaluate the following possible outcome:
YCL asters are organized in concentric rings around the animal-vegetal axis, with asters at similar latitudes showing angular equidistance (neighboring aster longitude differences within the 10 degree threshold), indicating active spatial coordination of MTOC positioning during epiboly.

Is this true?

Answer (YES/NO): YES